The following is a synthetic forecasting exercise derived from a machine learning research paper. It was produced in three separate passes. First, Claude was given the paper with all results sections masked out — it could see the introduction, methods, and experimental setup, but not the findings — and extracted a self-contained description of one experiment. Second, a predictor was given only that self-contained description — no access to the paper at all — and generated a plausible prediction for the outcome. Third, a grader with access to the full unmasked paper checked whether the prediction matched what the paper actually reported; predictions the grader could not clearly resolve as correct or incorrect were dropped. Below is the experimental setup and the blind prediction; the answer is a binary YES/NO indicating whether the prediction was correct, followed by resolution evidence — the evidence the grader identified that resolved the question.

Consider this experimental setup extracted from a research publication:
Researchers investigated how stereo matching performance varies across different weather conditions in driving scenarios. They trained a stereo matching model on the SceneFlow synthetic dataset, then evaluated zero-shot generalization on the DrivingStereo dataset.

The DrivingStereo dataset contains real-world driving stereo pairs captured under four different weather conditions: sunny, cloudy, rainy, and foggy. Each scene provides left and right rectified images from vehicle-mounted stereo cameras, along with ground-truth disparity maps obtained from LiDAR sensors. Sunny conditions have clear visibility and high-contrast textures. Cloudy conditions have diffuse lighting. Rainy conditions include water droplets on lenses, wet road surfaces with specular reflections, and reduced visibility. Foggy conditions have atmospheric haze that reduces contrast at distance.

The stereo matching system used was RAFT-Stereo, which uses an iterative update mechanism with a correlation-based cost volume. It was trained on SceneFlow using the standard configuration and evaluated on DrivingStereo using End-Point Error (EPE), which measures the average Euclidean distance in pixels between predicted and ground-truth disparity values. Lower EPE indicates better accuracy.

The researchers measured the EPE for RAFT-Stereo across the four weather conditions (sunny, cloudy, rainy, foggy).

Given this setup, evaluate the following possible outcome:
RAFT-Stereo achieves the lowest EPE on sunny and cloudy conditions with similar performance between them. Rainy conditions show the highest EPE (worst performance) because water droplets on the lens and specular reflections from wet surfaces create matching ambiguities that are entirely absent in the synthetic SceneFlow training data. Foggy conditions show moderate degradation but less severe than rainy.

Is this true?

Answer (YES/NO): NO